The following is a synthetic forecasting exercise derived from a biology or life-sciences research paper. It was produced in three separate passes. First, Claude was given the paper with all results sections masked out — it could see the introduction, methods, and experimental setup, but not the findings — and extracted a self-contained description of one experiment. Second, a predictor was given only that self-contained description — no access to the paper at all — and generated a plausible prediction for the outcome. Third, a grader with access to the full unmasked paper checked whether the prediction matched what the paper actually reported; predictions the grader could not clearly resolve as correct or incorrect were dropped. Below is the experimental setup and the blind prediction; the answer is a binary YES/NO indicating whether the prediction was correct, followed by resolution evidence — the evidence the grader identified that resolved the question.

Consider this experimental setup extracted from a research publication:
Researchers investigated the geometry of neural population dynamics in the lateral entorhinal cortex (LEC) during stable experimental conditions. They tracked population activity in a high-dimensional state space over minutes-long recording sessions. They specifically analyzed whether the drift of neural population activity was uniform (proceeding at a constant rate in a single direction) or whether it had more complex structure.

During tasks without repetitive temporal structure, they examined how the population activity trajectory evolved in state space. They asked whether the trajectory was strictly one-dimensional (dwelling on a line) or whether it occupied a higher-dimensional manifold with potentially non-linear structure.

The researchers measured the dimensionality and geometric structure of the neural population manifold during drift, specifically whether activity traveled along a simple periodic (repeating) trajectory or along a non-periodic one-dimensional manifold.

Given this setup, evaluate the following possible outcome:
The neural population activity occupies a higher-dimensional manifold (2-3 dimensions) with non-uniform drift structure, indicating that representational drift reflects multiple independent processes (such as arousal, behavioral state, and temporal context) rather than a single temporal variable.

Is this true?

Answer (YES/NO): NO